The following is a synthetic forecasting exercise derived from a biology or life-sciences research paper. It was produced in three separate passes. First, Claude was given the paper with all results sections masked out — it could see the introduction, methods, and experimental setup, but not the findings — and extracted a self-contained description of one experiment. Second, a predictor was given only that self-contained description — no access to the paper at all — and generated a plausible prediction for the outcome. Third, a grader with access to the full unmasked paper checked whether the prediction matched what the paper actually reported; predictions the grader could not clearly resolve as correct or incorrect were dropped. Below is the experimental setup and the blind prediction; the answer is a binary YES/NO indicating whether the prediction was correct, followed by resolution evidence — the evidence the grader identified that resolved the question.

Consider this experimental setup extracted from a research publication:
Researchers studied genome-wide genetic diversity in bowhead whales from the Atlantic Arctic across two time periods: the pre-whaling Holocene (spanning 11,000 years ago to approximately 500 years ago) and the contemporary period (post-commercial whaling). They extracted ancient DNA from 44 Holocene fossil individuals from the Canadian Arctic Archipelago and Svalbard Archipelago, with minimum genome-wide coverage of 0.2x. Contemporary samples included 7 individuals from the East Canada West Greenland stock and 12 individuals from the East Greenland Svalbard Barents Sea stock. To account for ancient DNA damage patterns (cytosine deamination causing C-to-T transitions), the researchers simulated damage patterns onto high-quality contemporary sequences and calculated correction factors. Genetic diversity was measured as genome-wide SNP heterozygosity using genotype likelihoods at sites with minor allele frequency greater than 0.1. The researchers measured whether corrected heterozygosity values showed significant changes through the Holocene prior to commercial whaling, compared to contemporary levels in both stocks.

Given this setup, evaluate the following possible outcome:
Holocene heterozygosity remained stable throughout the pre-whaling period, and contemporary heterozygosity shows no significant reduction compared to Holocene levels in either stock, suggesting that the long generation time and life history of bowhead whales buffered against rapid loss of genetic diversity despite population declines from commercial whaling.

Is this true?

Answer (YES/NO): NO